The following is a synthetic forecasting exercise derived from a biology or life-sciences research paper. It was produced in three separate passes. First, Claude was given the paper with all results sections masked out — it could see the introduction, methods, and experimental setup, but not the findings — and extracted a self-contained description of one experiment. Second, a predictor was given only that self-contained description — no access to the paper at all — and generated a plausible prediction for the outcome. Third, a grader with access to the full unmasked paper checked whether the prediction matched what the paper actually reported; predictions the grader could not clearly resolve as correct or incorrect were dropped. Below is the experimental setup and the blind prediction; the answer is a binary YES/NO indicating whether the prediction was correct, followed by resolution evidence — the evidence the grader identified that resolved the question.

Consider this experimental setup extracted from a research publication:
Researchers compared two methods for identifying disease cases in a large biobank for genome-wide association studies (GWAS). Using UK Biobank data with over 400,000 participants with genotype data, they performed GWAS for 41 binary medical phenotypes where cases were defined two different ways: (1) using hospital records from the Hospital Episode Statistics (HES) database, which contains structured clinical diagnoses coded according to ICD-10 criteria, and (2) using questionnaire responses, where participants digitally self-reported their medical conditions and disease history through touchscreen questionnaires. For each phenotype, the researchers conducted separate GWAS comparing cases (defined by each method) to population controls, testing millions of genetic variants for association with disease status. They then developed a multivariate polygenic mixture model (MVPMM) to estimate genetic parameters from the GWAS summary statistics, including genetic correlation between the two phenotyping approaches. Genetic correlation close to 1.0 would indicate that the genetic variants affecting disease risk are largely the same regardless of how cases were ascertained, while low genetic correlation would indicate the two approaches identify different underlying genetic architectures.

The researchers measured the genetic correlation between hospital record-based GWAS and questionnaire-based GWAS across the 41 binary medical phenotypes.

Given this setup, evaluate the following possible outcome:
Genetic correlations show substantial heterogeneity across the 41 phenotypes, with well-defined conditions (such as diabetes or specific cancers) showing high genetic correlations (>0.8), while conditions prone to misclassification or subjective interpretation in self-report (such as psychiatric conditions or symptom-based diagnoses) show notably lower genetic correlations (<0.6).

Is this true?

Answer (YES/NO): NO